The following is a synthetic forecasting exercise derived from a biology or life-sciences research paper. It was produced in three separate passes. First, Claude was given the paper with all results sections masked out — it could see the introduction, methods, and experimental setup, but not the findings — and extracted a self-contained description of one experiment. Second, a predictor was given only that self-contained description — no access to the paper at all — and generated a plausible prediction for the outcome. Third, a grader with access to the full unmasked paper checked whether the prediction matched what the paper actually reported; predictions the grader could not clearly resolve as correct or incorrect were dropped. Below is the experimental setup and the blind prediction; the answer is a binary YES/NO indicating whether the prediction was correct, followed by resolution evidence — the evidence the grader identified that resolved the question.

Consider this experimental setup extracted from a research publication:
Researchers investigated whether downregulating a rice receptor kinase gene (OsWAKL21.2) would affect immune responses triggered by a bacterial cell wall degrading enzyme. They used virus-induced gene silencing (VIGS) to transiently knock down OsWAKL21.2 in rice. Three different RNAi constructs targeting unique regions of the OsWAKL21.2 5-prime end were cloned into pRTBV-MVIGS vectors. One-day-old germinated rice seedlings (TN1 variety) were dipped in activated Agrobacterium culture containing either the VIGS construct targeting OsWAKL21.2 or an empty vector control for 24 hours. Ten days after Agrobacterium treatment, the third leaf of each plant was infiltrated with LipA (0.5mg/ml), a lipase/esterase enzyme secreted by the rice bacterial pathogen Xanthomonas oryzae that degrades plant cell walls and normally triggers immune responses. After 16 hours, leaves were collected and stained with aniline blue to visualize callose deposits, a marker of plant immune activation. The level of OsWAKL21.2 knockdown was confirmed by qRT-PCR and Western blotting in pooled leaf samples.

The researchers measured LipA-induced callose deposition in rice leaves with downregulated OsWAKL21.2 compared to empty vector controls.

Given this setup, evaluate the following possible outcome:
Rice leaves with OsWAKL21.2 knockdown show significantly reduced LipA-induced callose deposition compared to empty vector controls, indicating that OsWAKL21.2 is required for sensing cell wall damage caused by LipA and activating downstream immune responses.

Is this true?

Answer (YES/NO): YES